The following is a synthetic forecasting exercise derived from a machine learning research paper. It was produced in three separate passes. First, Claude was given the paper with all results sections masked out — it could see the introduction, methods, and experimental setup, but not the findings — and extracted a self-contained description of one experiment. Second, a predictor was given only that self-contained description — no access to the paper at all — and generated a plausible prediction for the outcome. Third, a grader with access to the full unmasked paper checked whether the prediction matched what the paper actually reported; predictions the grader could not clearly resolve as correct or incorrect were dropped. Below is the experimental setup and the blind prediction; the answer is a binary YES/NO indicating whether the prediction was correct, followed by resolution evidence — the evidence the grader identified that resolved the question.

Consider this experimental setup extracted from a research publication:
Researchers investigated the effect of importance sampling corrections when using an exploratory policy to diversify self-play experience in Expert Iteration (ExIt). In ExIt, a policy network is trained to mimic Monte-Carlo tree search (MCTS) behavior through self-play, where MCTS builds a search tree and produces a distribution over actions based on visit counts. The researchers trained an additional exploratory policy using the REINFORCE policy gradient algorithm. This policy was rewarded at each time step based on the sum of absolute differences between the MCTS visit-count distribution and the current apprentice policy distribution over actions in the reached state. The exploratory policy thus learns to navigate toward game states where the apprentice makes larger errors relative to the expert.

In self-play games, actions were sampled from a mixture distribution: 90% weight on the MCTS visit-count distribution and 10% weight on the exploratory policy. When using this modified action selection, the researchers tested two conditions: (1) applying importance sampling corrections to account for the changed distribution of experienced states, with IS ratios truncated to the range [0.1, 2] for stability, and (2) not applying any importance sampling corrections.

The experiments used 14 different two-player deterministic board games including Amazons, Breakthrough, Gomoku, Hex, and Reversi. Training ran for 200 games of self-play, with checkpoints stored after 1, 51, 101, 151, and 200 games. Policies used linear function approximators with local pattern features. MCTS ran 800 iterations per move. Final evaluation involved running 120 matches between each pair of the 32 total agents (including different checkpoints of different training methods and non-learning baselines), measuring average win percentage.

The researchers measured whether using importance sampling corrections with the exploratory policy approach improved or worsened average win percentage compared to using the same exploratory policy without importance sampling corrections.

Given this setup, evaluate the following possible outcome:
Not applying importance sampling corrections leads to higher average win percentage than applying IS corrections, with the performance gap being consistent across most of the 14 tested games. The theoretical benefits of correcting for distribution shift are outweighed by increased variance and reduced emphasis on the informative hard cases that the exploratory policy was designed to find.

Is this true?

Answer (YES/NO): NO